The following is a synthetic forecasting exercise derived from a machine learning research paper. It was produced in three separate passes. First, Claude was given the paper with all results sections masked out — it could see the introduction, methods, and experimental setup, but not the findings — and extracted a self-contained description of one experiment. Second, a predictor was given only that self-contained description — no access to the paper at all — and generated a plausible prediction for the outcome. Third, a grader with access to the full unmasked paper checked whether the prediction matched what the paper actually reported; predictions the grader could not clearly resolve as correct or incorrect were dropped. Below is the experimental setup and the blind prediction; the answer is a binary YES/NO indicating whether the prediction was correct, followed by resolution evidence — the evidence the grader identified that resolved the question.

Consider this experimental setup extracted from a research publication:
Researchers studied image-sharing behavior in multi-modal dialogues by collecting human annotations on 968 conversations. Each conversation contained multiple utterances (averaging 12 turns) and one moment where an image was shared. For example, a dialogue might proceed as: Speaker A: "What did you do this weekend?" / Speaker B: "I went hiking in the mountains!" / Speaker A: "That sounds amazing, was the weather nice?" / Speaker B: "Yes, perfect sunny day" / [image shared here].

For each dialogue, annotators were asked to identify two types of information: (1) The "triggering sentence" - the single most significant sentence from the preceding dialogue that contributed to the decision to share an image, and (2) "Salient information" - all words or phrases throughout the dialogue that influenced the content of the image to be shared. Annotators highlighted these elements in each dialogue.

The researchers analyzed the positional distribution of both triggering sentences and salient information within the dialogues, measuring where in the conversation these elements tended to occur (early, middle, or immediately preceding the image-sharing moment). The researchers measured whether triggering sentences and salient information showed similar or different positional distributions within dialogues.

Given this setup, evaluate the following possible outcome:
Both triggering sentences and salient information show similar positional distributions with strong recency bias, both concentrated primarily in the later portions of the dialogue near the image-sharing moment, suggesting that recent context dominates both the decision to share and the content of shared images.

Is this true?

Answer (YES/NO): NO